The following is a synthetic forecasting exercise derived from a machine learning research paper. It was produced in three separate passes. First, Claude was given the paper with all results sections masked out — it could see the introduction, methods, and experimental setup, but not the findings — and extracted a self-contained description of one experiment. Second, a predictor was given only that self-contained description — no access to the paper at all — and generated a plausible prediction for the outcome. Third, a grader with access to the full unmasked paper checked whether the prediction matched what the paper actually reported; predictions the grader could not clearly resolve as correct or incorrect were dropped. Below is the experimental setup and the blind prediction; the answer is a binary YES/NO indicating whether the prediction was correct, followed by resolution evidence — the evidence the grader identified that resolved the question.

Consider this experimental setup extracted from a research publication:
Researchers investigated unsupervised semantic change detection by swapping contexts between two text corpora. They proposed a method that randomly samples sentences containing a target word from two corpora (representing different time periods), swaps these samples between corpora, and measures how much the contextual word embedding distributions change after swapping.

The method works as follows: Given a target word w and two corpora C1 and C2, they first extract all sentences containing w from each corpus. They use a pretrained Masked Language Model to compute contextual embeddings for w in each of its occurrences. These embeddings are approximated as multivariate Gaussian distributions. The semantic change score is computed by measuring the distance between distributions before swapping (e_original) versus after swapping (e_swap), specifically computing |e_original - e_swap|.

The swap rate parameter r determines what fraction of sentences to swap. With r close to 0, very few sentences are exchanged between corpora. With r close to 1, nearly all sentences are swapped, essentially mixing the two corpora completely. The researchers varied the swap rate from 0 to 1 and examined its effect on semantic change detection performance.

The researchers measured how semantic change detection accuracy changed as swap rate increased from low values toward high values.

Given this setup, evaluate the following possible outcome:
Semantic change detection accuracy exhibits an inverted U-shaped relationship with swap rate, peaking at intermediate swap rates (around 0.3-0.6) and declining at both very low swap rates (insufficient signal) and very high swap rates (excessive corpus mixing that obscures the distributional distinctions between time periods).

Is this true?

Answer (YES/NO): YES